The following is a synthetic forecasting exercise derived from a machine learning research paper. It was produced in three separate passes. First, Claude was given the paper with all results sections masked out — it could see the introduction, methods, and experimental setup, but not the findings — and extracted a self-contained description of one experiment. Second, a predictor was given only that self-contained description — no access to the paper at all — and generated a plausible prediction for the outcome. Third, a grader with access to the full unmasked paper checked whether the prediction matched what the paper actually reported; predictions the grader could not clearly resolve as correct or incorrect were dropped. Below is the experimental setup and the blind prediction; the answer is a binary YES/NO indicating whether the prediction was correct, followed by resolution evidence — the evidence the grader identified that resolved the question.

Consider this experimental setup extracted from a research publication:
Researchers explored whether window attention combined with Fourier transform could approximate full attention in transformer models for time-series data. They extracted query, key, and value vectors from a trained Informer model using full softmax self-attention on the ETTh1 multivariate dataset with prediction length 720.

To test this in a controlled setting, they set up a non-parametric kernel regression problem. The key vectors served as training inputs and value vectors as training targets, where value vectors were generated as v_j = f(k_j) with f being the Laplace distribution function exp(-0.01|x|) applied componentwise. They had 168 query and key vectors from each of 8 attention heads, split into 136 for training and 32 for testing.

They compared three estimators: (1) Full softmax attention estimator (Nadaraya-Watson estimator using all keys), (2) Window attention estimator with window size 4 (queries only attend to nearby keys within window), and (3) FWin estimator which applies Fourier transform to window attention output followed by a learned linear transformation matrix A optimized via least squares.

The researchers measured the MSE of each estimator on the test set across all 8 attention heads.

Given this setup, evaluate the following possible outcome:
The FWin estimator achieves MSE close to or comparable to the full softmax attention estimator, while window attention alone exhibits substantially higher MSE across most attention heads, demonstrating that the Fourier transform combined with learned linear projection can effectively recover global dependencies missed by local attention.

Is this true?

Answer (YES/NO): YES